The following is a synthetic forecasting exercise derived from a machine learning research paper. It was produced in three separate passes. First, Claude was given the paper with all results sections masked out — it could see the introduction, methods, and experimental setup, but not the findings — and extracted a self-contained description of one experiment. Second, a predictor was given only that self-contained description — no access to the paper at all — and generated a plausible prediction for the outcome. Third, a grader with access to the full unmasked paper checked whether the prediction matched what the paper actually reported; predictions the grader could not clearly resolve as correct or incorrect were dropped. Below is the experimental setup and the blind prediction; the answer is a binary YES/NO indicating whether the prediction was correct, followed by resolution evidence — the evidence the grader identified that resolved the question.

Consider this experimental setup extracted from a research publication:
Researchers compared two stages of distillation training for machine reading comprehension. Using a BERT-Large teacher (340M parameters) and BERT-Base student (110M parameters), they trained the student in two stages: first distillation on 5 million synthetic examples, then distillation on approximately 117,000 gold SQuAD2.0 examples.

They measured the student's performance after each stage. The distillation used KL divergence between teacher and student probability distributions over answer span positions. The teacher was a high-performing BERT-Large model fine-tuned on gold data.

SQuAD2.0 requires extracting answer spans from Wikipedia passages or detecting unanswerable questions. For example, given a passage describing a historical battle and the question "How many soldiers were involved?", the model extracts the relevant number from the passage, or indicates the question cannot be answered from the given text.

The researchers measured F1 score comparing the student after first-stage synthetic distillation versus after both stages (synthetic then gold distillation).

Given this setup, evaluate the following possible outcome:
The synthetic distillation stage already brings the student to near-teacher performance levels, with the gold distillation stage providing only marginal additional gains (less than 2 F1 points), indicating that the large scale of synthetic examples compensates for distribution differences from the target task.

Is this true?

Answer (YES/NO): YES